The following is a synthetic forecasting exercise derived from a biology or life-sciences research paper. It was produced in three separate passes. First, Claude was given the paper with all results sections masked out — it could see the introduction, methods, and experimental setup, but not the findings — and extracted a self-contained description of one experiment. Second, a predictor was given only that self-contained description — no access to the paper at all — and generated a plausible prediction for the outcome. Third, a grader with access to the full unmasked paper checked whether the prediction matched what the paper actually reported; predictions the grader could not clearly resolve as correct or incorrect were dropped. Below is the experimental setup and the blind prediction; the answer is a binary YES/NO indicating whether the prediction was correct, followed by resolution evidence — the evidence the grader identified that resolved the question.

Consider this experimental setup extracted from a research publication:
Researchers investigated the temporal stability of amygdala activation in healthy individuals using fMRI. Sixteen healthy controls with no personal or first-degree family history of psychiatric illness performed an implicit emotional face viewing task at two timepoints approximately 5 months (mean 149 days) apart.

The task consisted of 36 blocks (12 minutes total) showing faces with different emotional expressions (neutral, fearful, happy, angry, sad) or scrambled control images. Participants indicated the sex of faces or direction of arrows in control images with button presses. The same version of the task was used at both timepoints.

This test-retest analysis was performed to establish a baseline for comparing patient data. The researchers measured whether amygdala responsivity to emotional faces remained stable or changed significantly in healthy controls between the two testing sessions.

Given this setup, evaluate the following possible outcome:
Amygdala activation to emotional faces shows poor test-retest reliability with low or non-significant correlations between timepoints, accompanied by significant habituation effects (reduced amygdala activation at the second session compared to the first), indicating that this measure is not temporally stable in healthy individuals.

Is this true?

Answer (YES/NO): NO